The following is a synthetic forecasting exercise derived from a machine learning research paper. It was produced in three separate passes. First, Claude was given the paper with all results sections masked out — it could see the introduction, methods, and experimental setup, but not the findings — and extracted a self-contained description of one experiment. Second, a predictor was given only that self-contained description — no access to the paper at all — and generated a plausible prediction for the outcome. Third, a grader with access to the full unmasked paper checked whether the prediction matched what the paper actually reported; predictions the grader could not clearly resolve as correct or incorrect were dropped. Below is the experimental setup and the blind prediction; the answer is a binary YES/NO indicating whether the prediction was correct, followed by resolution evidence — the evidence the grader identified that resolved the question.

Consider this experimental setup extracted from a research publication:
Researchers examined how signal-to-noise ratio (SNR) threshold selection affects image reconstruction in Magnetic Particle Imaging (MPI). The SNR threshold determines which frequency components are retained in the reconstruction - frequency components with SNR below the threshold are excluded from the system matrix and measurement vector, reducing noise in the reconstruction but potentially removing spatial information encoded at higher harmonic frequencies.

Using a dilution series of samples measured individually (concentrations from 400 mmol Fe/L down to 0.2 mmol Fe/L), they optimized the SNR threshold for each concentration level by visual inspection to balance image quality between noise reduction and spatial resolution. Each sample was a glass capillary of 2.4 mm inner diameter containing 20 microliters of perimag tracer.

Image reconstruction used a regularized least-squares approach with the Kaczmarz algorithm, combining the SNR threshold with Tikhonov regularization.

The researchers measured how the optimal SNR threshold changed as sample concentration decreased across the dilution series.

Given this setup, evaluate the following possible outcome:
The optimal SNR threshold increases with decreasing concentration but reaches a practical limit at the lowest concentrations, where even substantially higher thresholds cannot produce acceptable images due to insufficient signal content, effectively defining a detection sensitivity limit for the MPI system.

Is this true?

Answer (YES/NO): YES